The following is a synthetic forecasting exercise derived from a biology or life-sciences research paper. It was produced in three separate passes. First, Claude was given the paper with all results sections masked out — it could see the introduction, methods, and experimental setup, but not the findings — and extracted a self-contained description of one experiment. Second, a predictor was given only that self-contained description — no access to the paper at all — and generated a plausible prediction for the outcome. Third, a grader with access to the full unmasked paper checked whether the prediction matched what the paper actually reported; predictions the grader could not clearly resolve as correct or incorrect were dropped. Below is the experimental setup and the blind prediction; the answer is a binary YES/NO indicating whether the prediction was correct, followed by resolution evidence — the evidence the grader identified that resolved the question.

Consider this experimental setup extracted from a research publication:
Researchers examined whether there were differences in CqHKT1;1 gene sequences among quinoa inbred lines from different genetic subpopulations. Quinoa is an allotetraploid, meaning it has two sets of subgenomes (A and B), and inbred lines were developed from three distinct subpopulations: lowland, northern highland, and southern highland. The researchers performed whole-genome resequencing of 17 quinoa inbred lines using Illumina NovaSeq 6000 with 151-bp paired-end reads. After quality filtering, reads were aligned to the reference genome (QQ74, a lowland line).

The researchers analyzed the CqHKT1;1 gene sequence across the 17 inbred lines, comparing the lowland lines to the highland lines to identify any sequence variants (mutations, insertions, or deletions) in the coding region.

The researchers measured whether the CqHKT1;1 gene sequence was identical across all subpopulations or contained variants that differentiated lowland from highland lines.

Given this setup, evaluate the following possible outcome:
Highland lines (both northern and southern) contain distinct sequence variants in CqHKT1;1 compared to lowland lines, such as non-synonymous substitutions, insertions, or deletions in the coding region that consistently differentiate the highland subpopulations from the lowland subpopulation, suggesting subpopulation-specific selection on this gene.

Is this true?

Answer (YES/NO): NO